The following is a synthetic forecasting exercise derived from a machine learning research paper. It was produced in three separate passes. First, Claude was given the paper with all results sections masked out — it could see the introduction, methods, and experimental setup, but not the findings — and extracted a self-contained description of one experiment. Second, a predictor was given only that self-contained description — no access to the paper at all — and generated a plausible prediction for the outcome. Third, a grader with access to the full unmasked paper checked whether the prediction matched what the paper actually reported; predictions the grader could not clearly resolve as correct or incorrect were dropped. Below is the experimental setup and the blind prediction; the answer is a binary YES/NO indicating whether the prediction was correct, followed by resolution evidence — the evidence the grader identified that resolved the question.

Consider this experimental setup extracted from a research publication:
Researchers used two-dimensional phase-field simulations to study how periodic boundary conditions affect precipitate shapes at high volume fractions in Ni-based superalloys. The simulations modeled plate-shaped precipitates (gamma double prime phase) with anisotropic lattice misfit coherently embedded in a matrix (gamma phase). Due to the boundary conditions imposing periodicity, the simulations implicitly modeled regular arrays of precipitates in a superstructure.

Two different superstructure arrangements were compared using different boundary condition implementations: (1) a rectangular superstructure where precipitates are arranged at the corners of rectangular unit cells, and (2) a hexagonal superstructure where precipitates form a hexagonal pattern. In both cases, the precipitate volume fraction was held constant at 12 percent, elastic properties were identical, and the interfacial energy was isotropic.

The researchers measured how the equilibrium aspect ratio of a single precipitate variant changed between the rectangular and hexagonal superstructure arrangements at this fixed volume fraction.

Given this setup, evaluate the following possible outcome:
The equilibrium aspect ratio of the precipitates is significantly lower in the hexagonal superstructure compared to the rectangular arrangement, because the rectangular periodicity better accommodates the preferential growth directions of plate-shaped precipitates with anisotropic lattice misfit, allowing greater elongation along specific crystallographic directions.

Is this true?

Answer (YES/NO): NO